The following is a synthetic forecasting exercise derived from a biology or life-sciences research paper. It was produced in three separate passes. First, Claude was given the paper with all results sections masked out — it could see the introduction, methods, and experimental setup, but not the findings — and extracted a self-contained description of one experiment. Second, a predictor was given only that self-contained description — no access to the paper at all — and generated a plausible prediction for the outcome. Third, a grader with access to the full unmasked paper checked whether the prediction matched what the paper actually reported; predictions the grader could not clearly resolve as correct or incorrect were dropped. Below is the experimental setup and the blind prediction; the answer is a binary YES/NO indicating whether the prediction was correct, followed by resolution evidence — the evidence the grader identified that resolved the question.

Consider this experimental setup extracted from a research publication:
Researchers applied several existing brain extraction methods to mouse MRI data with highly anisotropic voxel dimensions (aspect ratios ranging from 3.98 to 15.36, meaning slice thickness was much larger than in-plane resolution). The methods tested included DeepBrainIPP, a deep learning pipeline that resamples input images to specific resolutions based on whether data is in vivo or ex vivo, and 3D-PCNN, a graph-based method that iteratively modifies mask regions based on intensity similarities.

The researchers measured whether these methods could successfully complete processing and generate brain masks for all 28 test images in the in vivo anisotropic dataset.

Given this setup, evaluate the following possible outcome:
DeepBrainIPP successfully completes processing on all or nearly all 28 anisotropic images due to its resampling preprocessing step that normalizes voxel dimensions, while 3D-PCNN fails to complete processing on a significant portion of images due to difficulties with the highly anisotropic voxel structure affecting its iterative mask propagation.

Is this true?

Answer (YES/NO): NO